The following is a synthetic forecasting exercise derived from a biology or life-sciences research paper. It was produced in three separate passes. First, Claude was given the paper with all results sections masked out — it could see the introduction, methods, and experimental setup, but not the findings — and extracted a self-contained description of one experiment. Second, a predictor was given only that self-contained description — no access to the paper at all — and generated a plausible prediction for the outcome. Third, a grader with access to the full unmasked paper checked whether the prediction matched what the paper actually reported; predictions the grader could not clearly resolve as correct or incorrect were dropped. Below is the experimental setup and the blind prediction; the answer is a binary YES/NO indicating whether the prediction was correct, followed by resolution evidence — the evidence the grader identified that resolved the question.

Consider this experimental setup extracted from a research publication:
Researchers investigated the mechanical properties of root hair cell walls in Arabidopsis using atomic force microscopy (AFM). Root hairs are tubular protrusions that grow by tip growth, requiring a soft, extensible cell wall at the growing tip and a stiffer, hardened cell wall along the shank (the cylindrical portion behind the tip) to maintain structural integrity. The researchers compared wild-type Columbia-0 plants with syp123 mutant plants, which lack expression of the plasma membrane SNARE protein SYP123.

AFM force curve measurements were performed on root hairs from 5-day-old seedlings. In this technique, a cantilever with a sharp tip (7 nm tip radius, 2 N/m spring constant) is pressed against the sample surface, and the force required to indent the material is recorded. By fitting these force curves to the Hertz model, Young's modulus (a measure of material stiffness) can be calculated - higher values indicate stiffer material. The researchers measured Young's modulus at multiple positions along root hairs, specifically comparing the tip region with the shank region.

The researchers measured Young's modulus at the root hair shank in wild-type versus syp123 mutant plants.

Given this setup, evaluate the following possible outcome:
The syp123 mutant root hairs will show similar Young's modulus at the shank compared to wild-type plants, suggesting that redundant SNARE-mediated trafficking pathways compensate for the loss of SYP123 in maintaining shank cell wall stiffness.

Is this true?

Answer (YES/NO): NO